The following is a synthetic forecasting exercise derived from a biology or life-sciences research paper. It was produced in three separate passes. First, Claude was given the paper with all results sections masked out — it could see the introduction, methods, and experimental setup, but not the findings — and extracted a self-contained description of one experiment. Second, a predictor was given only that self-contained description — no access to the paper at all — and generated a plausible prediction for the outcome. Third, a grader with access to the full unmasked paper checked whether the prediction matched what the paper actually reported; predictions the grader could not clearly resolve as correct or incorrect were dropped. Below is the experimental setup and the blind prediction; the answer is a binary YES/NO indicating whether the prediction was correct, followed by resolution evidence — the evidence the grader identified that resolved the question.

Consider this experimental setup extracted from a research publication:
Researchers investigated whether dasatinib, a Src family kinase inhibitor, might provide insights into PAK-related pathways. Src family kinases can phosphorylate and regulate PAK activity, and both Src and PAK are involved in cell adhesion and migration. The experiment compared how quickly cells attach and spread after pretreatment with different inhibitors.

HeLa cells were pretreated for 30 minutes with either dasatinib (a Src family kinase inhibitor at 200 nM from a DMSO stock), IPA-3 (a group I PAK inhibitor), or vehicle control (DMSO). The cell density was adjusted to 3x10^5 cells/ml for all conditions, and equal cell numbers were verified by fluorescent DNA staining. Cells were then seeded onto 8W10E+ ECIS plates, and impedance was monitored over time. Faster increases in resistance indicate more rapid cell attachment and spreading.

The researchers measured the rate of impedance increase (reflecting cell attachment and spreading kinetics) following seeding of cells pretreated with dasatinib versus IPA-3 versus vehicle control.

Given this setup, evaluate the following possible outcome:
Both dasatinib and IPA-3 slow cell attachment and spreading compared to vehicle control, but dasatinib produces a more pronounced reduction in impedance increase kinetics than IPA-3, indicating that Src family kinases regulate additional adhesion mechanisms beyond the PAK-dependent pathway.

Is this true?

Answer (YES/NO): YES